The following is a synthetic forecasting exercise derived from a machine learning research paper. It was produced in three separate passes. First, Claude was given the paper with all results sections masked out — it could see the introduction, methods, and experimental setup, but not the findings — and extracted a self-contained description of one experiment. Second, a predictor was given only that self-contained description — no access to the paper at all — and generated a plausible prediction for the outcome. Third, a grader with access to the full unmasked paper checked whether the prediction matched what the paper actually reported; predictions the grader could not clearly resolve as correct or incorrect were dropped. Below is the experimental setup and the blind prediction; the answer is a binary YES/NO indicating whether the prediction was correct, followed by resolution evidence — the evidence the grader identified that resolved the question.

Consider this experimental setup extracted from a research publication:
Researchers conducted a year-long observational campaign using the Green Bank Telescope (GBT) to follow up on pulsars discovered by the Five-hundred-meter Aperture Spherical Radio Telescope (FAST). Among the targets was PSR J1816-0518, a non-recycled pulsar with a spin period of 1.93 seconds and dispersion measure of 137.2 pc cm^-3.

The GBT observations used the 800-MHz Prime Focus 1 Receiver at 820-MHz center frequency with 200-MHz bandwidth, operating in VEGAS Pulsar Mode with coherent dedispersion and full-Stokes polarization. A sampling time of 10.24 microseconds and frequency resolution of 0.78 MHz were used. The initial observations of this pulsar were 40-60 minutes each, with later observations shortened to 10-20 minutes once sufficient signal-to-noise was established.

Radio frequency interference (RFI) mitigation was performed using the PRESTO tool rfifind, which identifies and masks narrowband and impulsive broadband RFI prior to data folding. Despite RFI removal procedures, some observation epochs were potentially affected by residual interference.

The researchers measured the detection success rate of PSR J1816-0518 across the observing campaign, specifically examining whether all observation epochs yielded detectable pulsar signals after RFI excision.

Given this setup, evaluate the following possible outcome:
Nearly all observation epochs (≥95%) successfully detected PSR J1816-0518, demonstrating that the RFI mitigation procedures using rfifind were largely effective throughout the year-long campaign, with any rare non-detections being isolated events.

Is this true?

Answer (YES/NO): NO